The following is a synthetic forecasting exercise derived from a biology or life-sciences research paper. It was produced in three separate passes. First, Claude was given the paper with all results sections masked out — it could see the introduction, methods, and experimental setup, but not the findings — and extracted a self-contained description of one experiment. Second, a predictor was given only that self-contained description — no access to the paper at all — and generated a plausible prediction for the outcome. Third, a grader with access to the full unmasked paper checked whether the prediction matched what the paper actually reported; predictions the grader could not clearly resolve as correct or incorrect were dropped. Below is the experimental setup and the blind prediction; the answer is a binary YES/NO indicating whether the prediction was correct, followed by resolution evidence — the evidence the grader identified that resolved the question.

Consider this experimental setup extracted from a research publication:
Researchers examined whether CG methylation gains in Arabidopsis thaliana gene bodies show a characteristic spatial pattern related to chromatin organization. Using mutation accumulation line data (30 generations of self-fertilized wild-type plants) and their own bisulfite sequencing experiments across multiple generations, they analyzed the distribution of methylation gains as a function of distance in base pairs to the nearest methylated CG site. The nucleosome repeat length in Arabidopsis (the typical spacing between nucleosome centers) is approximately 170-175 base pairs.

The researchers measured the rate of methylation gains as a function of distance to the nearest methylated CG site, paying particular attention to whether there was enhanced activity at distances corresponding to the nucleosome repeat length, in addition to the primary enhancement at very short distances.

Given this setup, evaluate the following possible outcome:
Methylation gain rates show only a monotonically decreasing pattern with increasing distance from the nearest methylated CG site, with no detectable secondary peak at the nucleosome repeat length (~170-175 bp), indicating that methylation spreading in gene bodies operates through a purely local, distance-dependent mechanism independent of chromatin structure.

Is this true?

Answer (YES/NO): NO